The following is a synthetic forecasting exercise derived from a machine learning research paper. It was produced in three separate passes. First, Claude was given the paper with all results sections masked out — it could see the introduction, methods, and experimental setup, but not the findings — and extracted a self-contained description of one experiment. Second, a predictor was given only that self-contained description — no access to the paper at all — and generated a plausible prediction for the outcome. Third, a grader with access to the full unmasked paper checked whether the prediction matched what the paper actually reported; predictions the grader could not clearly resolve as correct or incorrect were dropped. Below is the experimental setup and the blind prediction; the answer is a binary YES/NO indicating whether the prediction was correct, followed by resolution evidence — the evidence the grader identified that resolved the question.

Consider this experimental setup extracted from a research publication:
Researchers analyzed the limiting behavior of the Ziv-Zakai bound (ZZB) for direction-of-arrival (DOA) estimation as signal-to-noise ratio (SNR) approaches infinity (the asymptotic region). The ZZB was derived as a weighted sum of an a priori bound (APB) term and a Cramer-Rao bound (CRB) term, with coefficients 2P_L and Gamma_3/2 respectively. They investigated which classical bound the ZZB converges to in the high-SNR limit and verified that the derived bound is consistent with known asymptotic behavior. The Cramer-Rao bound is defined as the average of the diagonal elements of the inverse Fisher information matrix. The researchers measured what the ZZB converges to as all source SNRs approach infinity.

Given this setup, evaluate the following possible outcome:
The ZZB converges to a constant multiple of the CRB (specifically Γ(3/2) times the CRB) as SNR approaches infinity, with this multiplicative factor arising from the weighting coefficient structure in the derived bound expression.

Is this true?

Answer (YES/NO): NO